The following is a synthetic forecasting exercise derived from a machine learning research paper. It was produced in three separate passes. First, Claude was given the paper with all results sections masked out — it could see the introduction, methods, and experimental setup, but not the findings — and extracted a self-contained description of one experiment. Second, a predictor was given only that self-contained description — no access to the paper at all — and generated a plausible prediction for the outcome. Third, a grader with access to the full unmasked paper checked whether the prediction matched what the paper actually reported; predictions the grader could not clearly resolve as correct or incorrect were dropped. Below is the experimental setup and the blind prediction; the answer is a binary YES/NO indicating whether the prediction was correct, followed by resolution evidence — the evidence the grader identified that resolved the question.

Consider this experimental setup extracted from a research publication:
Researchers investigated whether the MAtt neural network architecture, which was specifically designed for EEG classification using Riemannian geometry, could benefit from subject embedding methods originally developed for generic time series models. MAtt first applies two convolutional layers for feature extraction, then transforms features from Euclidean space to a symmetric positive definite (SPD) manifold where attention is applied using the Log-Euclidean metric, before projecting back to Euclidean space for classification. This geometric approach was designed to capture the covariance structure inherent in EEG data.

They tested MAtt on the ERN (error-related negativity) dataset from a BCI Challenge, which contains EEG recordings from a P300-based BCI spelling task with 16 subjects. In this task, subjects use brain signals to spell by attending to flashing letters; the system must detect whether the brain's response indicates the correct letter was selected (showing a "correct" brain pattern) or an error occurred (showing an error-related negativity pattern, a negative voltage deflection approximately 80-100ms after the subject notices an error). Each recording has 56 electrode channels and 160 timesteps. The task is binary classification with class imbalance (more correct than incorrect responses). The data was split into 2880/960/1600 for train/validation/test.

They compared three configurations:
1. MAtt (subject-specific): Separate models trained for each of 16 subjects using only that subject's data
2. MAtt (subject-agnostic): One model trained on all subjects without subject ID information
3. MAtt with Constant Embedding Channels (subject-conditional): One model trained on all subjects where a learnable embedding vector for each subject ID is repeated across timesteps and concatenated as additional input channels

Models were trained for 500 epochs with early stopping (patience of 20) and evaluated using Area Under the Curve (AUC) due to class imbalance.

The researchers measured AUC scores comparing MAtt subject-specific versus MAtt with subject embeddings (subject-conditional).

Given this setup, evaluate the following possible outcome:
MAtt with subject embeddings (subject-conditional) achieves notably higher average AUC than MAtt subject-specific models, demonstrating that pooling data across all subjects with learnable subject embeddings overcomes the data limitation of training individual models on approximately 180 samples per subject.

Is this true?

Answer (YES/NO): YES